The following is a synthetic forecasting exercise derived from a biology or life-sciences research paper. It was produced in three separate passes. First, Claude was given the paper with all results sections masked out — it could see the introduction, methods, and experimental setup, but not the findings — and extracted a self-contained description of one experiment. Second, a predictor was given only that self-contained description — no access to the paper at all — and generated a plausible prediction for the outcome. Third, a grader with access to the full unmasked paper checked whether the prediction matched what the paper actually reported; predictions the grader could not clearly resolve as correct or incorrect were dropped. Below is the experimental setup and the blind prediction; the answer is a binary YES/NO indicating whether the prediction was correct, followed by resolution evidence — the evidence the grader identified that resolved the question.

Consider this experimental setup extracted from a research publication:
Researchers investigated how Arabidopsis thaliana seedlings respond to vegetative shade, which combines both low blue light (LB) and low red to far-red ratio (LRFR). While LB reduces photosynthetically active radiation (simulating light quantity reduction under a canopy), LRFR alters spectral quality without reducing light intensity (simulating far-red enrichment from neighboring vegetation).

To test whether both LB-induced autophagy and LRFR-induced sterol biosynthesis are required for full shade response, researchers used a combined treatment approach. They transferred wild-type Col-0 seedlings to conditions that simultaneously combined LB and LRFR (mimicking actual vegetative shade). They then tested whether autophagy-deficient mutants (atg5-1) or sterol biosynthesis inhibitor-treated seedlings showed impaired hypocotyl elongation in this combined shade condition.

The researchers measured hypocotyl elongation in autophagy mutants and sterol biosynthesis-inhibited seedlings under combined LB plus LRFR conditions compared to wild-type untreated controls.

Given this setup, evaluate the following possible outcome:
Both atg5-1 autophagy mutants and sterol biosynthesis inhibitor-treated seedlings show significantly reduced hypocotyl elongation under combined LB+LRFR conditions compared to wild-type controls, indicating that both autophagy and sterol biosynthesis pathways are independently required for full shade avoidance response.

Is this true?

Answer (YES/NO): NO